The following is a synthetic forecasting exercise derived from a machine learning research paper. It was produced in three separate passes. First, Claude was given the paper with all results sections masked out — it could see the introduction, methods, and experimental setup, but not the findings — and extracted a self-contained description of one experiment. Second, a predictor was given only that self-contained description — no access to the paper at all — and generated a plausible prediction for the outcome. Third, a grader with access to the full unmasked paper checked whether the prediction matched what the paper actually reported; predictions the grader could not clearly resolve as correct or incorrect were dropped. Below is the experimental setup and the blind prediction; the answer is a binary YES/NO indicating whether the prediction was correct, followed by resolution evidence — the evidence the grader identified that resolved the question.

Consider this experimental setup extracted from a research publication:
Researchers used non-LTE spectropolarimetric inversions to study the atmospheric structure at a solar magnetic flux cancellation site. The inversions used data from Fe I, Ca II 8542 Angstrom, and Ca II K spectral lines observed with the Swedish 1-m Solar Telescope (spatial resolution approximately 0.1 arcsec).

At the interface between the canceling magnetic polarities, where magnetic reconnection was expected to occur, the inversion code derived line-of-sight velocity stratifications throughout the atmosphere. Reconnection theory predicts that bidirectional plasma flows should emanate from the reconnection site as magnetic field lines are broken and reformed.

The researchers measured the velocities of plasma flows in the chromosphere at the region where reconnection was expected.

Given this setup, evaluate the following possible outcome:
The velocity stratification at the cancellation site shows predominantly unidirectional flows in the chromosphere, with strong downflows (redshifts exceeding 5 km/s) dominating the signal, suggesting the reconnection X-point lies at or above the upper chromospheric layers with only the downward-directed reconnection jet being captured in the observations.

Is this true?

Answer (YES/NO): NO